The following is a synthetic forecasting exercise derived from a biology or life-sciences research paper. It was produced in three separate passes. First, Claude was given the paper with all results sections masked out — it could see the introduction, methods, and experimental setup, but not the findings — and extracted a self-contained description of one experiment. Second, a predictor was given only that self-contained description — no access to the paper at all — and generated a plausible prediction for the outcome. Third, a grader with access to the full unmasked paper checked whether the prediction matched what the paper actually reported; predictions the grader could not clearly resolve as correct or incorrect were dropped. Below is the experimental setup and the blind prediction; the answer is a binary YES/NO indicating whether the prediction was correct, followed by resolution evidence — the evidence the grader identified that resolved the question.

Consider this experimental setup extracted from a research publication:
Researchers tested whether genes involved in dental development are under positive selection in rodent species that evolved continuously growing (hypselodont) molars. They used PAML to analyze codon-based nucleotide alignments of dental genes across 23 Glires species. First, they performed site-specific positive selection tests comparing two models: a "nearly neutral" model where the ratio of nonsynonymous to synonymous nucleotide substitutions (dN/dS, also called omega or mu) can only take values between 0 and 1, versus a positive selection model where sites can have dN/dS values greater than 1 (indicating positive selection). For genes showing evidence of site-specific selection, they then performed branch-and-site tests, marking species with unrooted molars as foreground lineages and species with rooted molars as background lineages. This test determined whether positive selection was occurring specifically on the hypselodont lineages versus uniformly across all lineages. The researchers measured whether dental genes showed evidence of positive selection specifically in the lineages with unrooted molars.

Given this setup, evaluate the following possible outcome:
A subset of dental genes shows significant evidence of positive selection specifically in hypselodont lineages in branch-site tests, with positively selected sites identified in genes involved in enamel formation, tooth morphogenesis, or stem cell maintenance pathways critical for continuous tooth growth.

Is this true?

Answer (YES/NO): NO